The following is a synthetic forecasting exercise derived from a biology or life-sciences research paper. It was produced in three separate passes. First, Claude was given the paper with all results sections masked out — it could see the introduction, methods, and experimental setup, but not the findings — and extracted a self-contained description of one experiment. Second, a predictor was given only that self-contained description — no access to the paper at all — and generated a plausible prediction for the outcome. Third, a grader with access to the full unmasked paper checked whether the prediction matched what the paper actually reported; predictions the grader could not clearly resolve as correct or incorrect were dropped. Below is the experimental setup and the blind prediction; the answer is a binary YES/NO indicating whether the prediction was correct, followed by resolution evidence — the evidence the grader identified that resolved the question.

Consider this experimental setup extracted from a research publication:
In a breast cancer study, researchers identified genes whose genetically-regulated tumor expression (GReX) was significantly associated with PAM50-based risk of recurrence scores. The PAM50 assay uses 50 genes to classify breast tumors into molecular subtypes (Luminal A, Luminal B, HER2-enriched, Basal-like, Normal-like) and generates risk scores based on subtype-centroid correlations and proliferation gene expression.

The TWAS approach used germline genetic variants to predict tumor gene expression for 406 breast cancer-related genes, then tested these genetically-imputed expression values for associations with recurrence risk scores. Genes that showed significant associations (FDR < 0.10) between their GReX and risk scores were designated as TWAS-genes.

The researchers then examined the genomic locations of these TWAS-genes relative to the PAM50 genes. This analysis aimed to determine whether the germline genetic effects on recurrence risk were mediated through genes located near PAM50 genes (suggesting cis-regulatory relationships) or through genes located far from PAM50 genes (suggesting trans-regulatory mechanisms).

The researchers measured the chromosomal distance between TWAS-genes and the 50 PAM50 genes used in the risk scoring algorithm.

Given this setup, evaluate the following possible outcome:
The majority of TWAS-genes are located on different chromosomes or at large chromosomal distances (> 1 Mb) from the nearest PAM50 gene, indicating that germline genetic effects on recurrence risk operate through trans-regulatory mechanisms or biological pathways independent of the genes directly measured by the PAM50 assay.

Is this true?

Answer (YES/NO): YES